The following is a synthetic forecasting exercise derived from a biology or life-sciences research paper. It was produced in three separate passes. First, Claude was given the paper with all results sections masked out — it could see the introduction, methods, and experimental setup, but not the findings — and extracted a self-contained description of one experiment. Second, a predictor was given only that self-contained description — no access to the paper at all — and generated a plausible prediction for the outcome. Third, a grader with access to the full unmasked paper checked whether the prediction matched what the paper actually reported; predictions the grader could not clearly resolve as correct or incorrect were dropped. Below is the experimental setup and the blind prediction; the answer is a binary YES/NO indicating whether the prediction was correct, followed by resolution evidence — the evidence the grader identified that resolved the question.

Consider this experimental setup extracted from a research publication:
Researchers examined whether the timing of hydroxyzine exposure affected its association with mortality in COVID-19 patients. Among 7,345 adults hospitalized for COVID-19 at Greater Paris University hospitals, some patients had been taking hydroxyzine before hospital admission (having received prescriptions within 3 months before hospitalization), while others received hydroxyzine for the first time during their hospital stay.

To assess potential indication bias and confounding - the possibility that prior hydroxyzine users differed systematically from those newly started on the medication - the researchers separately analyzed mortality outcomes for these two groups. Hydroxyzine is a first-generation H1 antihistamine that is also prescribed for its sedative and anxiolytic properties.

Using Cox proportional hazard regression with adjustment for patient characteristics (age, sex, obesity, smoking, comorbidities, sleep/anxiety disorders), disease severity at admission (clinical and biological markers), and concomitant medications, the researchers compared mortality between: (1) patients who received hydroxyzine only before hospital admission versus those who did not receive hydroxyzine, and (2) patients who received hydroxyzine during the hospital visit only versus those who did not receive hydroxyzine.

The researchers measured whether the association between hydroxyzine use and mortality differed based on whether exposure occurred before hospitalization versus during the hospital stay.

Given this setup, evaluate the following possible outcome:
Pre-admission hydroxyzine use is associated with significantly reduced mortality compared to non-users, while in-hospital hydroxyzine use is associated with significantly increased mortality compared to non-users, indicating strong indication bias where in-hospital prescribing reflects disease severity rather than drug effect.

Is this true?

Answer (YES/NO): NO